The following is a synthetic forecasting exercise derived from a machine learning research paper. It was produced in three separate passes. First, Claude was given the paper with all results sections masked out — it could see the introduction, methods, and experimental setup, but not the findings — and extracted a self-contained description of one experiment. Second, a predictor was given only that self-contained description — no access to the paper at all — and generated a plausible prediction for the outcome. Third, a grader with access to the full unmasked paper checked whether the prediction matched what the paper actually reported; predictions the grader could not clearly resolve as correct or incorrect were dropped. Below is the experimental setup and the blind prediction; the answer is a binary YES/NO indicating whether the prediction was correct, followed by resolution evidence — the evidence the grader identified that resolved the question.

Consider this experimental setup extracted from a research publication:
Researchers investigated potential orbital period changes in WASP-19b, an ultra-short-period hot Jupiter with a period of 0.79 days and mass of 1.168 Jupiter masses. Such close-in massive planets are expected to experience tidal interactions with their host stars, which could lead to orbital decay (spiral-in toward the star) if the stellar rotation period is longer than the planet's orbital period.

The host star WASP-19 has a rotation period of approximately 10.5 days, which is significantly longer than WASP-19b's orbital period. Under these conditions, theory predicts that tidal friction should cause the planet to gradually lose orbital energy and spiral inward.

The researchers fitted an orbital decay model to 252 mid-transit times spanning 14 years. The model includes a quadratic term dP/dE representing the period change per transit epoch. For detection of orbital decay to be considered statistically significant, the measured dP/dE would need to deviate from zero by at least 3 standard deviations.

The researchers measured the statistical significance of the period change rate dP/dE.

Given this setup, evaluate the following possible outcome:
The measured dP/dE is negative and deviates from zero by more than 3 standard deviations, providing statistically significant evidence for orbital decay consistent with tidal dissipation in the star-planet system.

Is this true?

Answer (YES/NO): NO